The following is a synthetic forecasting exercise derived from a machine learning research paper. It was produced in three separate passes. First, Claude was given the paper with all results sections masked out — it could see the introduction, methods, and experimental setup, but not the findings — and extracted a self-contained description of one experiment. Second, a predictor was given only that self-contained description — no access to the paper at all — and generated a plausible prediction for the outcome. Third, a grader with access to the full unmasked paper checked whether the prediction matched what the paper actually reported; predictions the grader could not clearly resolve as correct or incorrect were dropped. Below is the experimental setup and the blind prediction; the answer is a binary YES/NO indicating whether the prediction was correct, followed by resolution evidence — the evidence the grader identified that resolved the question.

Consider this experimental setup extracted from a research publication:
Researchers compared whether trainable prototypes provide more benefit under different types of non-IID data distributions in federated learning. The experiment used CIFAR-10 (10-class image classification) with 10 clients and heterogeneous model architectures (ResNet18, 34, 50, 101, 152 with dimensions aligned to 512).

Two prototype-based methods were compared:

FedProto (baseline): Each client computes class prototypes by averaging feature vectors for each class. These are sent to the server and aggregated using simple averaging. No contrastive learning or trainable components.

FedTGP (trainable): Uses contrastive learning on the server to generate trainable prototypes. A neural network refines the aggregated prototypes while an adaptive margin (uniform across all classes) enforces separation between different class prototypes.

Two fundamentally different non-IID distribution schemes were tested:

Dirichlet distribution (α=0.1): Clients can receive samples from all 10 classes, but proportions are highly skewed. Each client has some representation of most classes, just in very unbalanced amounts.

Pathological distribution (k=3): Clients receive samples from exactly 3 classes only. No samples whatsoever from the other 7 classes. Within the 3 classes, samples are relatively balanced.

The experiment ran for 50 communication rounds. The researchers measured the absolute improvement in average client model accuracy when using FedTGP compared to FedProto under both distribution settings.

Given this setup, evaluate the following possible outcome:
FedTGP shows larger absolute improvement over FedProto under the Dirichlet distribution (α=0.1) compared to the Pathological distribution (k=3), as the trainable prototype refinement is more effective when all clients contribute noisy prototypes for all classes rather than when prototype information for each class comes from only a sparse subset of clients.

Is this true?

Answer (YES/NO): NO